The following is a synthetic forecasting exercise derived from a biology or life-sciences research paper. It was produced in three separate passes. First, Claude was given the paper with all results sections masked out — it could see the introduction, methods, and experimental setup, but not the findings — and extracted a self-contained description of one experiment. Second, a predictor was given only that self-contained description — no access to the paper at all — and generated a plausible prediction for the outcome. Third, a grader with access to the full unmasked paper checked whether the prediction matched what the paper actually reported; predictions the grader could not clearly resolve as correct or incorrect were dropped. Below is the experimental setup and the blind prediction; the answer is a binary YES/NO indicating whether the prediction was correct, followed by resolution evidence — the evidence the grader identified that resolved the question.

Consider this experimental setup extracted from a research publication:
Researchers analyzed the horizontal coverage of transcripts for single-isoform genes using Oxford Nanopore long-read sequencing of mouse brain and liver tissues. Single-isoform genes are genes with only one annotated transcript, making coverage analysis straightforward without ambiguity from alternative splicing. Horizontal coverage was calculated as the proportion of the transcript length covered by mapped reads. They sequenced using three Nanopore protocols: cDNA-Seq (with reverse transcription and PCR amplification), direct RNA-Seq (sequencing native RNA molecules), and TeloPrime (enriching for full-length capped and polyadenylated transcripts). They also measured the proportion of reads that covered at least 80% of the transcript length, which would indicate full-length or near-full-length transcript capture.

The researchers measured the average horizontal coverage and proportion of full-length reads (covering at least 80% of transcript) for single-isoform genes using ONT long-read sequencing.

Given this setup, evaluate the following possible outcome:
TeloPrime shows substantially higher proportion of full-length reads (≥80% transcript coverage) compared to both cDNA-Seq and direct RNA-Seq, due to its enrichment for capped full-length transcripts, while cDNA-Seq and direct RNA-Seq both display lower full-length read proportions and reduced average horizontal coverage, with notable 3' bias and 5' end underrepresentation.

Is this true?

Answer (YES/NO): NO